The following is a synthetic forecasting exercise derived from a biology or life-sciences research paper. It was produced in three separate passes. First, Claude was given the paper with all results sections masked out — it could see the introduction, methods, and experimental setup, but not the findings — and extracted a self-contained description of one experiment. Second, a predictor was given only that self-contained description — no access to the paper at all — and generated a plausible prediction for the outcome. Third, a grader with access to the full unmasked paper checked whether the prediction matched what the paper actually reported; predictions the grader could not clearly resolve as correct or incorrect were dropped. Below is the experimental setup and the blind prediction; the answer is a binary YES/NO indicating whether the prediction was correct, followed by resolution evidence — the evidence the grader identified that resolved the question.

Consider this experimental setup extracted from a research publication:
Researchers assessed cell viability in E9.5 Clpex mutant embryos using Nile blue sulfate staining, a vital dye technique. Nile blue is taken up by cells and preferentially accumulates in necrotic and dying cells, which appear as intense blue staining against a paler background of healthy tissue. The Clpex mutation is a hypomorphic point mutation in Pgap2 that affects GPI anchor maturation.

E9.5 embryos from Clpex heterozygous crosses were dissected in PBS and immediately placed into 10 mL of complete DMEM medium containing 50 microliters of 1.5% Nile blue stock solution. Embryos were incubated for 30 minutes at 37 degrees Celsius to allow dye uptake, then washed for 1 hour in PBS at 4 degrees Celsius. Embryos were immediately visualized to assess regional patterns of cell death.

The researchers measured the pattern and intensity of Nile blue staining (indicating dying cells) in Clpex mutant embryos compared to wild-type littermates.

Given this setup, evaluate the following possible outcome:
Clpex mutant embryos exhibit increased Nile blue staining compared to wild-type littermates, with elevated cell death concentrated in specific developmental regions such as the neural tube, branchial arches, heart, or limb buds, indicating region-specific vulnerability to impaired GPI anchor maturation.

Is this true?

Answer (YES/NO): YES